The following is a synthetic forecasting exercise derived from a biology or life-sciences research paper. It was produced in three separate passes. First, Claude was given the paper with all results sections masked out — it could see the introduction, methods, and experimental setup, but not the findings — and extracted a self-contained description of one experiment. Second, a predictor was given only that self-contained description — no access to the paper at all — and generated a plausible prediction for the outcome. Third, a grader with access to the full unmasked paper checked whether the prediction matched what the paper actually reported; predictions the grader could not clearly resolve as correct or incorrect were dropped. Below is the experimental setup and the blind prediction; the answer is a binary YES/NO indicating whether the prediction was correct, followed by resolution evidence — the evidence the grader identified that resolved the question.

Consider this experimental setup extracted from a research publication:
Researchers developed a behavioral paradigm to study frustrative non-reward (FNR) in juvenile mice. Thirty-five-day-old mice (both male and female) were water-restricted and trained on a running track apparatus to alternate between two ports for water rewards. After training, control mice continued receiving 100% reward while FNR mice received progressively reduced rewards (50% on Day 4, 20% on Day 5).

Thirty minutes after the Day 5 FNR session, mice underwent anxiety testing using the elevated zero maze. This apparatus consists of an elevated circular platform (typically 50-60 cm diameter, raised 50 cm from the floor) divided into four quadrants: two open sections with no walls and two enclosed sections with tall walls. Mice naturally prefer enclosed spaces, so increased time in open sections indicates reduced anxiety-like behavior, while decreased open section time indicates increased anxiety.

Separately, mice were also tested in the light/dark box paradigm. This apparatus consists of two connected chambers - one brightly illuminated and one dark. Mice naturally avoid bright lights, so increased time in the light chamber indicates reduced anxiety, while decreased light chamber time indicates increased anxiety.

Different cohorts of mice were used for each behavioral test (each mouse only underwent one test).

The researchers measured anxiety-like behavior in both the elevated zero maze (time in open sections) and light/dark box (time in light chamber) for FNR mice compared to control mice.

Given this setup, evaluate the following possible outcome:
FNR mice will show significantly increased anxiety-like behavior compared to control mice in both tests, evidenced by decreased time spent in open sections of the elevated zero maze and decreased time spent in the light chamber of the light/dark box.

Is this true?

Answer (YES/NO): NO